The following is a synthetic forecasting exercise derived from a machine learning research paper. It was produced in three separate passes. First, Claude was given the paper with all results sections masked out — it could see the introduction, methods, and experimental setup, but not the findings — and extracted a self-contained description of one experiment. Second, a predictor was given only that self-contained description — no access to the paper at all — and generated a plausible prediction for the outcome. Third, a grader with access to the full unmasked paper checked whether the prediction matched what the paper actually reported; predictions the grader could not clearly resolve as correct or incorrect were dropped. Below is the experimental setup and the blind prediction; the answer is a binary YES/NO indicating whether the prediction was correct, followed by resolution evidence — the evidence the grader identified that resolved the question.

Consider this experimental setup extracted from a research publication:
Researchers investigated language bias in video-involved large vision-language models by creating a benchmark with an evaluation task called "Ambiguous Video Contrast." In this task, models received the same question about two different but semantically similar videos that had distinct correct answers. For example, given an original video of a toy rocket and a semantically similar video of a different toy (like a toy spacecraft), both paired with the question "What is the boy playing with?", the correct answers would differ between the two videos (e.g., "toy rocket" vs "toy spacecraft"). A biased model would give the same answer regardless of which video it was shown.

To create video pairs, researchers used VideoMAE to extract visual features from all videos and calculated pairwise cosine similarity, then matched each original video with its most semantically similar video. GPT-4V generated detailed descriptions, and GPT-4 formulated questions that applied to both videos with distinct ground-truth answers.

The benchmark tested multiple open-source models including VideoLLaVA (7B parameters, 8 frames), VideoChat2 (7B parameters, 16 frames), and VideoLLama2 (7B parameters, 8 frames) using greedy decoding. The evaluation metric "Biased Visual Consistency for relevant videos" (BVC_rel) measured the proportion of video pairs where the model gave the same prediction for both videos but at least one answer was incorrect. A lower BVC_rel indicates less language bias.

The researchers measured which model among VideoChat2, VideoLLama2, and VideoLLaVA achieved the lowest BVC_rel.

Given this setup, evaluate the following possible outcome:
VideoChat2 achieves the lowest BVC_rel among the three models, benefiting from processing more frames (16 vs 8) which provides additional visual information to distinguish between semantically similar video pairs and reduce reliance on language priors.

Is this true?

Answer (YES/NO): NO